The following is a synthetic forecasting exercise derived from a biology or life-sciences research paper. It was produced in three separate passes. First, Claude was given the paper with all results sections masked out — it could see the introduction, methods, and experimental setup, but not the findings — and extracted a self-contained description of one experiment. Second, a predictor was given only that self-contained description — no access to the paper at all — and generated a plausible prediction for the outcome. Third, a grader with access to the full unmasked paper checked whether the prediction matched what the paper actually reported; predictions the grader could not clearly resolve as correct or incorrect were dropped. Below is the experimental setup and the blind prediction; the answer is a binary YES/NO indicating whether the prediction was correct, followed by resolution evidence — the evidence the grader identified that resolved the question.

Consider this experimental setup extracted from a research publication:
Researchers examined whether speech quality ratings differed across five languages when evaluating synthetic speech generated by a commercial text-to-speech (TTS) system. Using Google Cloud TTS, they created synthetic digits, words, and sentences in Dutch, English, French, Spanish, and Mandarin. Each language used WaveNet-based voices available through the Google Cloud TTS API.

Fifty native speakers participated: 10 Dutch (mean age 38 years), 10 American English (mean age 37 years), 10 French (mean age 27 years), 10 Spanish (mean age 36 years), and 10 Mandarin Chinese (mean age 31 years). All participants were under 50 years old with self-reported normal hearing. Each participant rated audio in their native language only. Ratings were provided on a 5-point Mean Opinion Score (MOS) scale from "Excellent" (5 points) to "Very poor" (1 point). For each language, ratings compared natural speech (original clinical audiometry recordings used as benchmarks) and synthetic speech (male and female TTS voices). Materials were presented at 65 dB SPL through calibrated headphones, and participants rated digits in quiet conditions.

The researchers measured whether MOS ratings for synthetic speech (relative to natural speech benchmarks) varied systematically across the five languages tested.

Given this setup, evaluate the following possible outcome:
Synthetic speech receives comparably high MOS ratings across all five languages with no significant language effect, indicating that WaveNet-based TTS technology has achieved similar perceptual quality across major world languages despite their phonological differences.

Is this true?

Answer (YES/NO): YES